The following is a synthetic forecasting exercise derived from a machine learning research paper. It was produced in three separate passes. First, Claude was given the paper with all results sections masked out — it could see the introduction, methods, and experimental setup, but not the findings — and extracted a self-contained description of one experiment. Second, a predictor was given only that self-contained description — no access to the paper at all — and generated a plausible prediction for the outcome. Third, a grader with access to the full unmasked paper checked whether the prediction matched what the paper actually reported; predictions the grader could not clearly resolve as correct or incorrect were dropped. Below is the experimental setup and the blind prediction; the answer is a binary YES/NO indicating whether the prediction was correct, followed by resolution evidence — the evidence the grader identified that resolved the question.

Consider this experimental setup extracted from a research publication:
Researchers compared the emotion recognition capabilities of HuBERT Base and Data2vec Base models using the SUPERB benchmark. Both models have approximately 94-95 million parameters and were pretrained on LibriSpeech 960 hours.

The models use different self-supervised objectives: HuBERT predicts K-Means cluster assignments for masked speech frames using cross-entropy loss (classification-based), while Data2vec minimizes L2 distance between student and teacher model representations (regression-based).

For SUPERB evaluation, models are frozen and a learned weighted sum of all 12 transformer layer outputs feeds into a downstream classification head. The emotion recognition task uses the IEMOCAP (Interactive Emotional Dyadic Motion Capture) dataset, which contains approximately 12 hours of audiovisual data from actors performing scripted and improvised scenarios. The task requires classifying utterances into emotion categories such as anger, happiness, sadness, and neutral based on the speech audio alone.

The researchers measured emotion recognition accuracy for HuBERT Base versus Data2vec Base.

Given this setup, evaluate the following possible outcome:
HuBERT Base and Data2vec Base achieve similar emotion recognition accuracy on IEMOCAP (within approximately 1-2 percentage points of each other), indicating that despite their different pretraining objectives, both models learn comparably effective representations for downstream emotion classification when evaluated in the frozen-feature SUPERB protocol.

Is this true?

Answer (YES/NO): NO